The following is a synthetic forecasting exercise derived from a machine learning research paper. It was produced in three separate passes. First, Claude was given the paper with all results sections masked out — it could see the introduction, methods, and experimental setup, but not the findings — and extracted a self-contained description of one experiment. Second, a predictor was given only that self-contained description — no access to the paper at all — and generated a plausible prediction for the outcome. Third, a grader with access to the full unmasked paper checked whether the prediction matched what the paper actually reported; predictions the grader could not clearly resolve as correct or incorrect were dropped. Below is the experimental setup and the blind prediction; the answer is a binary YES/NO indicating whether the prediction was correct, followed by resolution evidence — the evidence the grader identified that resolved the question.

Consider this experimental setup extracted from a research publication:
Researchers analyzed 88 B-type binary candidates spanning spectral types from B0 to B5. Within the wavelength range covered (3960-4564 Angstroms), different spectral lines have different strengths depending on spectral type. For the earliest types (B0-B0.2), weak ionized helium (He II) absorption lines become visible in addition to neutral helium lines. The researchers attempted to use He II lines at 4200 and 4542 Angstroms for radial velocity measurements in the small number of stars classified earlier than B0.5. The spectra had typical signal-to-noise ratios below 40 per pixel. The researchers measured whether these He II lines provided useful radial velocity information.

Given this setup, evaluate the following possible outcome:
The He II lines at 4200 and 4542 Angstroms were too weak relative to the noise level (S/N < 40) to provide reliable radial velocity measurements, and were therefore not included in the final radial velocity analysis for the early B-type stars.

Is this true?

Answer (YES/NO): YES